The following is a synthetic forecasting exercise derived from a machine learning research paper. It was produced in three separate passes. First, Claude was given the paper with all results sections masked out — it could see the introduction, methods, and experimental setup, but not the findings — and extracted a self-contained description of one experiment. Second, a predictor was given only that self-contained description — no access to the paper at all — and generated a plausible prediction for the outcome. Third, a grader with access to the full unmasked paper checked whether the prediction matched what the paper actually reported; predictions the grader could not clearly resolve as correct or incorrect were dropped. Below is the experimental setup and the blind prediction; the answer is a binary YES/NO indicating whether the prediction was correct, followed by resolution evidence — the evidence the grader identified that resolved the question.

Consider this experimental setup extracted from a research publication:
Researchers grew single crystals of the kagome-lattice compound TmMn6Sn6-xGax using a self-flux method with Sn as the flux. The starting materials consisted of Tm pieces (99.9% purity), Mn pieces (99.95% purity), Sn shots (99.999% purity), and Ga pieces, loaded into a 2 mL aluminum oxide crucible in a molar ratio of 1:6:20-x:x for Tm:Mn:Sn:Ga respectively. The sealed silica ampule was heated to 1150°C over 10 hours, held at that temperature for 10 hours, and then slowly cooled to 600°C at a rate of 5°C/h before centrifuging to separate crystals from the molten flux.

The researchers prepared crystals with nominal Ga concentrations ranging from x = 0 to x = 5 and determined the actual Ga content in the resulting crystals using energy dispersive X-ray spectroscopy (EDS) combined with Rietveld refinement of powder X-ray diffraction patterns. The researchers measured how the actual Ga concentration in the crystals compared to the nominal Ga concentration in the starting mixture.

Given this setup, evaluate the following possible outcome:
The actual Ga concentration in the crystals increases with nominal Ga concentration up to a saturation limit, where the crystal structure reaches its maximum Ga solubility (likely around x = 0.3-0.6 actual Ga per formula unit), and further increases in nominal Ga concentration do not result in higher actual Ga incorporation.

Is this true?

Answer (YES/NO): NO